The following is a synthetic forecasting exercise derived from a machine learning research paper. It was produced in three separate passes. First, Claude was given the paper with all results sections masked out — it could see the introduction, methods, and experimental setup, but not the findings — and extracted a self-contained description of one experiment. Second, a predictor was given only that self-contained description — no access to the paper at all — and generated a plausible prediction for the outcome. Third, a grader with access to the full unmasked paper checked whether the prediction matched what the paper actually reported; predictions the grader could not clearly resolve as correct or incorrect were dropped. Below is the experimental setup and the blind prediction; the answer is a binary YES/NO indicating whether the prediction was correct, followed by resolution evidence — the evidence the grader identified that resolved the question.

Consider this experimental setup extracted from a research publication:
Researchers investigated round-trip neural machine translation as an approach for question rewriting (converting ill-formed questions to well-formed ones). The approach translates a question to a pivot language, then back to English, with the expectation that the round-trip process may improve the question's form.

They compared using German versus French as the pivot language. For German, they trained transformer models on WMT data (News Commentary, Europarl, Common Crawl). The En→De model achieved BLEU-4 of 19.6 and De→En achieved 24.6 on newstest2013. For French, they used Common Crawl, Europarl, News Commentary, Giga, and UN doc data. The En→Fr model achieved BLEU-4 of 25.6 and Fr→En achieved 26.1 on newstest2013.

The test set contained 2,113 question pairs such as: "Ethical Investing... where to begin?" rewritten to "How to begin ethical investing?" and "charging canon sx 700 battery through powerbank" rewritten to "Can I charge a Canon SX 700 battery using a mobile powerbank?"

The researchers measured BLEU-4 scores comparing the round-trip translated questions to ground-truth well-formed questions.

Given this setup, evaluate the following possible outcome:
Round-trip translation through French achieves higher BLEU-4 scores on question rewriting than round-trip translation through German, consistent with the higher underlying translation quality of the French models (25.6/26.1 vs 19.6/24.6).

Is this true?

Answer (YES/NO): NO